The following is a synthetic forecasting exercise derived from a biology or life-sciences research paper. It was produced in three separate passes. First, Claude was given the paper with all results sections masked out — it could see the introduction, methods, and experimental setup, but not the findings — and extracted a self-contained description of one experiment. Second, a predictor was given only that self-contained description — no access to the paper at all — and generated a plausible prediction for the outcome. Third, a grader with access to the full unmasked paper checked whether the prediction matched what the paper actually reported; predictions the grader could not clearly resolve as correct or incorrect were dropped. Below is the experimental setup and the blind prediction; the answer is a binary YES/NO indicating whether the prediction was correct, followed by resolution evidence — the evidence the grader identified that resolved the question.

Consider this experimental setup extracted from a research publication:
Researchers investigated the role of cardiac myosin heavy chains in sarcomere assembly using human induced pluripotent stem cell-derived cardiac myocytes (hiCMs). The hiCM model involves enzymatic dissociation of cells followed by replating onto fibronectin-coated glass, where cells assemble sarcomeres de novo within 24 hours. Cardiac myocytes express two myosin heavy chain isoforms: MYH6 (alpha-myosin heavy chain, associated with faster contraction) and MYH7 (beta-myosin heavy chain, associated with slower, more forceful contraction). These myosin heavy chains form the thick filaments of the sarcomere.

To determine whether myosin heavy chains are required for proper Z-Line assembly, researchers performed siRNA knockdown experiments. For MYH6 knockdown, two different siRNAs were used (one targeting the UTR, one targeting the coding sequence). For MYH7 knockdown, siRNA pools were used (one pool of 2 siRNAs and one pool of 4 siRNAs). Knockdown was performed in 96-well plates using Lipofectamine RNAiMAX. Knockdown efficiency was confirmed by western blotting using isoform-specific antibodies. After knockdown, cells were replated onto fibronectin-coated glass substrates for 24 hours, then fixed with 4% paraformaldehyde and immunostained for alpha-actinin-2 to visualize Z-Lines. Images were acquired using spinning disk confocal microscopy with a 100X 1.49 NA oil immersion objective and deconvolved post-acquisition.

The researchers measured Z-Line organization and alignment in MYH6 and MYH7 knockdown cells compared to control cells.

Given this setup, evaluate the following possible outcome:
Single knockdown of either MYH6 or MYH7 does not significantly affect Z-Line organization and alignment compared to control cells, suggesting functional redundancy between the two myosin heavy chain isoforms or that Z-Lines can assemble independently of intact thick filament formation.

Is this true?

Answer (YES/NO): NO